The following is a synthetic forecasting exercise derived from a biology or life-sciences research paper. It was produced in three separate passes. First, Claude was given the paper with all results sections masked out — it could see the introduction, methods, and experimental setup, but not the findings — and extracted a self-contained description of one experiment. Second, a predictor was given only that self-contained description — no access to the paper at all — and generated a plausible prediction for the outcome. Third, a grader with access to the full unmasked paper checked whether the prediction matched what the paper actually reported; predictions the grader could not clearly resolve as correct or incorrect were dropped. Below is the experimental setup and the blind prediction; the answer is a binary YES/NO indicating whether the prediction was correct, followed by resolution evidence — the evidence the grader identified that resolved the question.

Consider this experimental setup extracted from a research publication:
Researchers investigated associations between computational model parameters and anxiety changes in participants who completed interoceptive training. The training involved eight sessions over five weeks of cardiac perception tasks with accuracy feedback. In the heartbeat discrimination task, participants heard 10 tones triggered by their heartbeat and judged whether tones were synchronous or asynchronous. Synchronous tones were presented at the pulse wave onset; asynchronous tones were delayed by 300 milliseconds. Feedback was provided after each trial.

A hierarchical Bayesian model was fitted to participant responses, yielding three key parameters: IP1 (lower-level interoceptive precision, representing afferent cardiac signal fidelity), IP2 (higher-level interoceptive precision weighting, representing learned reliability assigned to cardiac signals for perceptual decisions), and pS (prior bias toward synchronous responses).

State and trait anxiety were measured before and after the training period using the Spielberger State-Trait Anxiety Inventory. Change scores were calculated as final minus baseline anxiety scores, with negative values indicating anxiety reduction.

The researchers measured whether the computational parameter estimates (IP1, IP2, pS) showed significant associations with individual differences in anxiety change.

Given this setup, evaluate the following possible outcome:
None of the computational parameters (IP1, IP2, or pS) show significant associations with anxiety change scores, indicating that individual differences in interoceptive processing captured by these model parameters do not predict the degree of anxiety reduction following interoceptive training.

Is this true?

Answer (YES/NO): NO